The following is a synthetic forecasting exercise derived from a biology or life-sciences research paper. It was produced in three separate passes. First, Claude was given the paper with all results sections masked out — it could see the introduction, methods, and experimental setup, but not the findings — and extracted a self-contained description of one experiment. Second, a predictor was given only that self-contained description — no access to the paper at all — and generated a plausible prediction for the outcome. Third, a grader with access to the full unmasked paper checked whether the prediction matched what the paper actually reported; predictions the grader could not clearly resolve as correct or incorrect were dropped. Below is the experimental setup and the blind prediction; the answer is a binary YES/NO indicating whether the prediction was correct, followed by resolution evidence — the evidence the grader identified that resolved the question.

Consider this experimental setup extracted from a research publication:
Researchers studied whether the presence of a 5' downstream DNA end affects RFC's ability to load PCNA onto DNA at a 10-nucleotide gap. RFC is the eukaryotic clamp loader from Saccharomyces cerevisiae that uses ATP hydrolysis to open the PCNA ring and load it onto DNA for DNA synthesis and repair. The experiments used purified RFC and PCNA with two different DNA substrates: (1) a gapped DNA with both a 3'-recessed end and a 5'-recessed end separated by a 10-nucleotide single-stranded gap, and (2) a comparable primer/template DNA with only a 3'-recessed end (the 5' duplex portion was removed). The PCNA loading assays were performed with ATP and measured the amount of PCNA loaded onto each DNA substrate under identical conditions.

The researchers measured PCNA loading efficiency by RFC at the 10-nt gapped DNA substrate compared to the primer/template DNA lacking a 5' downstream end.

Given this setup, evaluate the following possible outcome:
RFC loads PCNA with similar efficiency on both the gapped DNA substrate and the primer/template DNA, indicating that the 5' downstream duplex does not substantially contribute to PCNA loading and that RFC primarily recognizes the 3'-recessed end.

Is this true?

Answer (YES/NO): NO